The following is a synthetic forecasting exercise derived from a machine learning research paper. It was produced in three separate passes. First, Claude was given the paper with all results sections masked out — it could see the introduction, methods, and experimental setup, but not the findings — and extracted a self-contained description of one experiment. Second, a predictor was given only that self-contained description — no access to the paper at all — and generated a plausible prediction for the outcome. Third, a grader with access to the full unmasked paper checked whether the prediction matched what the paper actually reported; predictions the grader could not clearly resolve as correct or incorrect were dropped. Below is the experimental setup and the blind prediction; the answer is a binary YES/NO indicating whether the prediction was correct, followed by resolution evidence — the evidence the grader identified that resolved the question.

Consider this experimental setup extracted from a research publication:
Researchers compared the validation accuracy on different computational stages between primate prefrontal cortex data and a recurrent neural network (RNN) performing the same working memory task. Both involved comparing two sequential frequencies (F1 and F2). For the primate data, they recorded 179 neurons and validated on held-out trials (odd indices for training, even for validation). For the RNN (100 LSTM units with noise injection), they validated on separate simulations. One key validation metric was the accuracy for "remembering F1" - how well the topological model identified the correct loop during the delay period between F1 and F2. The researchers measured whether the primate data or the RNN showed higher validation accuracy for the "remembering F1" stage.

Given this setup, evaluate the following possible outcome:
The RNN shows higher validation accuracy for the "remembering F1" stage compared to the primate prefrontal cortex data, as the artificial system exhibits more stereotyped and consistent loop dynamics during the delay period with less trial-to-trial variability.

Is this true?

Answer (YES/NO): NO